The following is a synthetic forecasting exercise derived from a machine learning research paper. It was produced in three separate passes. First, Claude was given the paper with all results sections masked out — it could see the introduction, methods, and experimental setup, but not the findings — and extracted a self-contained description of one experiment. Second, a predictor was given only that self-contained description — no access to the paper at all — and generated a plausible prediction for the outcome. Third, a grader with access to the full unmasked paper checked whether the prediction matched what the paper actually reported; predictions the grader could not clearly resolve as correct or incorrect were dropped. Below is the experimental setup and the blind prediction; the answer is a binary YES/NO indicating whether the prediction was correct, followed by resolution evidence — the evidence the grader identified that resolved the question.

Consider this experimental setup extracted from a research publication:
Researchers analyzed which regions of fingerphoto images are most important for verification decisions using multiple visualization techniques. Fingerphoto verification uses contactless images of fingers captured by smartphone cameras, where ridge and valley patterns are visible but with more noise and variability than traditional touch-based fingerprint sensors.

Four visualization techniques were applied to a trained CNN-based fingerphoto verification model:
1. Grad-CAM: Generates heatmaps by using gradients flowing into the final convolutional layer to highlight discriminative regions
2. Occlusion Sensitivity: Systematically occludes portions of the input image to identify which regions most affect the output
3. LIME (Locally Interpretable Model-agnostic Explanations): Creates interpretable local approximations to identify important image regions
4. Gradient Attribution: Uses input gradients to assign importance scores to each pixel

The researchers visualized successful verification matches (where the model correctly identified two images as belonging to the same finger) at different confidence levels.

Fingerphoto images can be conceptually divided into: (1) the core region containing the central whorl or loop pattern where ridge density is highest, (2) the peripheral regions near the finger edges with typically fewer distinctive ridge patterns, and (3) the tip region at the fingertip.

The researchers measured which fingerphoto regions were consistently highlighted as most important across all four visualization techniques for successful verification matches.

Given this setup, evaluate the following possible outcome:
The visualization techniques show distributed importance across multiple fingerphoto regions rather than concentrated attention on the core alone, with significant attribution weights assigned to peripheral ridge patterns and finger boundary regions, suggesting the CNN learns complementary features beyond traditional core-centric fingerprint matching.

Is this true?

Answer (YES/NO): NO